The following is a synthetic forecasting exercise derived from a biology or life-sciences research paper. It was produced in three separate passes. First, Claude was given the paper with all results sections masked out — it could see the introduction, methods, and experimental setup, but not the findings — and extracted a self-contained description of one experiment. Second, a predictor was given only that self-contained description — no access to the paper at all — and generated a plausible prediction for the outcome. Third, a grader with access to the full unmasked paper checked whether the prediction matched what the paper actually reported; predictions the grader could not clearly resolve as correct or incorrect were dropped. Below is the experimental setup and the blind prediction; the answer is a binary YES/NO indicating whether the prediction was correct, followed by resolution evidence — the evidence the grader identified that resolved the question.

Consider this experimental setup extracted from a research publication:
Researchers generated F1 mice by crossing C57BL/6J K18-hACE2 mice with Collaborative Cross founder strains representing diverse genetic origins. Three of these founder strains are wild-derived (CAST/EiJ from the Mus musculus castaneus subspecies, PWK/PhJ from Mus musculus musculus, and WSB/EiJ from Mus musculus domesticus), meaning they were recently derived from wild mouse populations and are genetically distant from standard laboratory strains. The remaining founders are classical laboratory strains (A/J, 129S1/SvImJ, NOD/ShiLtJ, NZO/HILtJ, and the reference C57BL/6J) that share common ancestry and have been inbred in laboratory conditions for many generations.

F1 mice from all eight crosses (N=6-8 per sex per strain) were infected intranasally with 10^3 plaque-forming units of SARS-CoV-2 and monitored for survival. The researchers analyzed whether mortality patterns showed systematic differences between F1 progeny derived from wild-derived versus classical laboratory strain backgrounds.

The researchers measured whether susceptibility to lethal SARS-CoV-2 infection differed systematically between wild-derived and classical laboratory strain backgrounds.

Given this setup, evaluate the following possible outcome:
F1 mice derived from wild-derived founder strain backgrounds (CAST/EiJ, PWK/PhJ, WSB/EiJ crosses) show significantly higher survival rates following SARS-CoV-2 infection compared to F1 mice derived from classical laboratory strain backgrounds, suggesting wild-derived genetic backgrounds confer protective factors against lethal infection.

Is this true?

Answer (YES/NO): NO